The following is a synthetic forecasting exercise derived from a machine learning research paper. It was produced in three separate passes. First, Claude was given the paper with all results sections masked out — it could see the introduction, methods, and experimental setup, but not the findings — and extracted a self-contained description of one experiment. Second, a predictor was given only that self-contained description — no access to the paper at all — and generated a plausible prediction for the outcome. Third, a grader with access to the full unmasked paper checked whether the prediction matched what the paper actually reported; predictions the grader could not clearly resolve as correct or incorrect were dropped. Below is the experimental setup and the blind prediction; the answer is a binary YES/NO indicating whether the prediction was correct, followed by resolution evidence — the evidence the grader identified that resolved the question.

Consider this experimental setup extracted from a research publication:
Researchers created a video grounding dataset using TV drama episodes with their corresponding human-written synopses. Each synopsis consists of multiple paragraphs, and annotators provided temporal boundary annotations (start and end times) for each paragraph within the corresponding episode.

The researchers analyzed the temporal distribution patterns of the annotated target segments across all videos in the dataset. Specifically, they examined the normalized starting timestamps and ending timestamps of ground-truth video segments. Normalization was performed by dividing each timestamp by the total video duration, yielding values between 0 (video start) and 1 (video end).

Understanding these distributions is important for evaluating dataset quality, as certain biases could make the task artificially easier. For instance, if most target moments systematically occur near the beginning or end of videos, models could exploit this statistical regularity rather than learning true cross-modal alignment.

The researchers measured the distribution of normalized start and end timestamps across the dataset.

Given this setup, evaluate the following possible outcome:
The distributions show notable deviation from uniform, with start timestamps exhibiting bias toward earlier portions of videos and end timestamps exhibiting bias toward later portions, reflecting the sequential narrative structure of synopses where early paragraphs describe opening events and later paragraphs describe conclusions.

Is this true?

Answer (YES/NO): NO